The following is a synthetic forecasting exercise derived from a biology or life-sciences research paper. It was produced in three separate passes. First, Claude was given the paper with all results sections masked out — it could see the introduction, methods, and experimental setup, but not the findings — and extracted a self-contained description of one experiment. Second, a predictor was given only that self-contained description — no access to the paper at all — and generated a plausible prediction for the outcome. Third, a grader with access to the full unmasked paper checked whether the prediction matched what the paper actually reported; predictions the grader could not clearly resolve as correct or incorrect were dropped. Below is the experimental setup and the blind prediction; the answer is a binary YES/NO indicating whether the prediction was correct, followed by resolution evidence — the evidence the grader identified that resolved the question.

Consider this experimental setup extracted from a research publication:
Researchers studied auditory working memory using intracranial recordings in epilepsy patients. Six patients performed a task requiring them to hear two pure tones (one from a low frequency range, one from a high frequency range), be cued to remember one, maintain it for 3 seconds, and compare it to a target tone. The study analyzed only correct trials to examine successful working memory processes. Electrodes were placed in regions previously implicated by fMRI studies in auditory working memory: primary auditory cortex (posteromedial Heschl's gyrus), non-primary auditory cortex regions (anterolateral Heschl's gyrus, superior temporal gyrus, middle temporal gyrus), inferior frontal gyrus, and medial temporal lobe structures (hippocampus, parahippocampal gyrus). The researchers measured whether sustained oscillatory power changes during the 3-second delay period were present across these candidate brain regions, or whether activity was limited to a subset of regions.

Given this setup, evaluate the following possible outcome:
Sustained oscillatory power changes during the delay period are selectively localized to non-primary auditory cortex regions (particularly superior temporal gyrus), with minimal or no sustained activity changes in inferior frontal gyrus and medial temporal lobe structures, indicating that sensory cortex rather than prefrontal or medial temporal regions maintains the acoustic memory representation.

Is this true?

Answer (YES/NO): NO